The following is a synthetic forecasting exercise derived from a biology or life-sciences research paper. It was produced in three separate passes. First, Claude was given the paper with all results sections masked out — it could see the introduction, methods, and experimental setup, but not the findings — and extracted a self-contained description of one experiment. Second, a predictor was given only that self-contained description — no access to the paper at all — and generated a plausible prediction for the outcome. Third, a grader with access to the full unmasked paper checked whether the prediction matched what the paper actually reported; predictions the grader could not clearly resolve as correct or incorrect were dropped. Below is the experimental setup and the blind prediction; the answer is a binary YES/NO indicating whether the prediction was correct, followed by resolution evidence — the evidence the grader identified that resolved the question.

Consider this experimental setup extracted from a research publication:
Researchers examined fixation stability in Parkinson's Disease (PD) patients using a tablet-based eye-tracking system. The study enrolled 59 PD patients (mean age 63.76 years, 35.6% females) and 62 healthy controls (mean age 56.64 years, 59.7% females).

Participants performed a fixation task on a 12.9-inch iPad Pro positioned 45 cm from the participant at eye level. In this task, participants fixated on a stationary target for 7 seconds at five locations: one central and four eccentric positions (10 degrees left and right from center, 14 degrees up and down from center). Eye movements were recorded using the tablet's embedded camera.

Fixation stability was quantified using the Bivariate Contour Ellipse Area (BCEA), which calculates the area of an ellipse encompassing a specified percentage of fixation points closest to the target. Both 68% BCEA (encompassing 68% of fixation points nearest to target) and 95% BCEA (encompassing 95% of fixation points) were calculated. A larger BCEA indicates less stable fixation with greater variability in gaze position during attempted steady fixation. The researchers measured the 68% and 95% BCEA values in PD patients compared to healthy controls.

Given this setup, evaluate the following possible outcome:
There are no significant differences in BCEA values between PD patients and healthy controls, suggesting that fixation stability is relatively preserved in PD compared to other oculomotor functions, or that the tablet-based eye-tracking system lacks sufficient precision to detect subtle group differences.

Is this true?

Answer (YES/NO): YES